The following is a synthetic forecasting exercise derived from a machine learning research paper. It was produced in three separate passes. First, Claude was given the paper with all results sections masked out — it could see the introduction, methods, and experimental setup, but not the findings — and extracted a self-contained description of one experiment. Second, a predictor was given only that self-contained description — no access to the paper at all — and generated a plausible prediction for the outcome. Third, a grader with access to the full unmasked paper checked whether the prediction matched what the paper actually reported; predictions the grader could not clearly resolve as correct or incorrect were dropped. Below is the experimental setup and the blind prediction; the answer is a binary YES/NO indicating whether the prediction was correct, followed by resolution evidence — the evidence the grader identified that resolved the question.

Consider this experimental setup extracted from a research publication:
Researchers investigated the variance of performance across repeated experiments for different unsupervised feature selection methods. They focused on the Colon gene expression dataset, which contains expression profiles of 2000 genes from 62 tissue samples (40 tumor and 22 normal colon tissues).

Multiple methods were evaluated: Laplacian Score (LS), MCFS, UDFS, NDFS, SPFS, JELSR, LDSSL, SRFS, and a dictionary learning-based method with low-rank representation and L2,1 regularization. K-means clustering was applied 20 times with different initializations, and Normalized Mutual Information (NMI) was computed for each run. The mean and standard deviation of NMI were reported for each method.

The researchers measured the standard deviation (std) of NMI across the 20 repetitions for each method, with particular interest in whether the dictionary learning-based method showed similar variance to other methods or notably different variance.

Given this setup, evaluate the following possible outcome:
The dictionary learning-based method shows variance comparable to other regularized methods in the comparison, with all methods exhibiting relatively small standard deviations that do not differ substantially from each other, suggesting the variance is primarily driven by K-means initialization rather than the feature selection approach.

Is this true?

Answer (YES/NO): NO